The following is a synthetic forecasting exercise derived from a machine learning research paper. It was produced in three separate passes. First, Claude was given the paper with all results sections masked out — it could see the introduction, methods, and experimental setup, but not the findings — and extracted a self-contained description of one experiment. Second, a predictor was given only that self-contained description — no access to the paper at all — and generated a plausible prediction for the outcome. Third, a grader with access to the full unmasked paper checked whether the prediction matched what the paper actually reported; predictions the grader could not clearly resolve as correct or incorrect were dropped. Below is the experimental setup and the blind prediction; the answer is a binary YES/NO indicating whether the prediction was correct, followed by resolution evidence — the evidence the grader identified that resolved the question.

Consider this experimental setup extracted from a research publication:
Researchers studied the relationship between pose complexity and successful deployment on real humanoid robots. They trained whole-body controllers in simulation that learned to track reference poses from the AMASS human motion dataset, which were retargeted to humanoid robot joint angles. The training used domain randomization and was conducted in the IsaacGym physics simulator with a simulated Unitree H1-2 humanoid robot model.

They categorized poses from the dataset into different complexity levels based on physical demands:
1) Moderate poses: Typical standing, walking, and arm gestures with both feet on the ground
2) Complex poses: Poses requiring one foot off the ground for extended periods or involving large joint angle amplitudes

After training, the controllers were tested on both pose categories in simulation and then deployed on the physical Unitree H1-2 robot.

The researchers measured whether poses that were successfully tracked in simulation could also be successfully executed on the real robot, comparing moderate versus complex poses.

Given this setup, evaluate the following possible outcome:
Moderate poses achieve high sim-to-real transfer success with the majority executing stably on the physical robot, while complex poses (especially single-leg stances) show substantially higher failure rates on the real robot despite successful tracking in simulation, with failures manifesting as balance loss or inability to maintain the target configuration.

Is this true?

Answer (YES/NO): NO